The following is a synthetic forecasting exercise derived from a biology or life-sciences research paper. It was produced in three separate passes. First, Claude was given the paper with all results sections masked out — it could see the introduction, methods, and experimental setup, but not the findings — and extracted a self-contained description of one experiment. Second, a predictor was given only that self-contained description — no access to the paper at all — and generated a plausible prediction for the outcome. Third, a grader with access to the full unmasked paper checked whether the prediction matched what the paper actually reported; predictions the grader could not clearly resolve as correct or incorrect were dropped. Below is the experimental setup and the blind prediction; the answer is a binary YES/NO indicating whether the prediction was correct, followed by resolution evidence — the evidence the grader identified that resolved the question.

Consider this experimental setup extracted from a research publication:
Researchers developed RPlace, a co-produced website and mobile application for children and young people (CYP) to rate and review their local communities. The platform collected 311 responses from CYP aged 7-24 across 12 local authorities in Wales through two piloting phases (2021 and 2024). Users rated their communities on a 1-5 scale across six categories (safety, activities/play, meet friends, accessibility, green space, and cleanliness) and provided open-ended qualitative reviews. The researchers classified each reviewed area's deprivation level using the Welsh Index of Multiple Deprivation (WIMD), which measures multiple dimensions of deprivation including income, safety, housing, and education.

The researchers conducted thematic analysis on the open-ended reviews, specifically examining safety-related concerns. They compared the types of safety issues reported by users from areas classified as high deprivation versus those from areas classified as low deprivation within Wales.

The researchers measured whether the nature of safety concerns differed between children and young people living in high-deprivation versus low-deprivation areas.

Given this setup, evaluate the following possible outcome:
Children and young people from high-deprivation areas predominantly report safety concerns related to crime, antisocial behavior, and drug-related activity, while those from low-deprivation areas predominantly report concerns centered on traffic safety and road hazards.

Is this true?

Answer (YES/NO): NO